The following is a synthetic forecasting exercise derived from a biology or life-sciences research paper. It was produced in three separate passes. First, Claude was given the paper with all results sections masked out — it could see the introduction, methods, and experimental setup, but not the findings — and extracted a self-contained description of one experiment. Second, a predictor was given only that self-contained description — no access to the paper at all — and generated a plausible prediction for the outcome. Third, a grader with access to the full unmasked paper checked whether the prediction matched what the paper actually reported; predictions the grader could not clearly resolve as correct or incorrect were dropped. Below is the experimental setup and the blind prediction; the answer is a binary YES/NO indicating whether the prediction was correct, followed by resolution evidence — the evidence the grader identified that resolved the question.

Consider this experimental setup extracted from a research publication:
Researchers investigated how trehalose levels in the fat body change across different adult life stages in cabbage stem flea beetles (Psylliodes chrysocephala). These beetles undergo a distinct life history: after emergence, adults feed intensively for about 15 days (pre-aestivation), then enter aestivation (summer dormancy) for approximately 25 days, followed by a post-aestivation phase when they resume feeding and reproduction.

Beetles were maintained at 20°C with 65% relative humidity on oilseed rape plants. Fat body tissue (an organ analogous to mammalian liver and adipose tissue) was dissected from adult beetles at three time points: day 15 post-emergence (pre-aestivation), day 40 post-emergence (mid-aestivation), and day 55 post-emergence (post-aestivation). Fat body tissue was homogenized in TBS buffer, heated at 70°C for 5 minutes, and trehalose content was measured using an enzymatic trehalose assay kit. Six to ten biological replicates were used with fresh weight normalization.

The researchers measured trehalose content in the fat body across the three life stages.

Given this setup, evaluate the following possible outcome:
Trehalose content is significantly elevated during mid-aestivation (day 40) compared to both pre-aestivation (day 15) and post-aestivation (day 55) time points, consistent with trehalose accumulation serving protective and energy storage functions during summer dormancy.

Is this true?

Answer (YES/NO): NO